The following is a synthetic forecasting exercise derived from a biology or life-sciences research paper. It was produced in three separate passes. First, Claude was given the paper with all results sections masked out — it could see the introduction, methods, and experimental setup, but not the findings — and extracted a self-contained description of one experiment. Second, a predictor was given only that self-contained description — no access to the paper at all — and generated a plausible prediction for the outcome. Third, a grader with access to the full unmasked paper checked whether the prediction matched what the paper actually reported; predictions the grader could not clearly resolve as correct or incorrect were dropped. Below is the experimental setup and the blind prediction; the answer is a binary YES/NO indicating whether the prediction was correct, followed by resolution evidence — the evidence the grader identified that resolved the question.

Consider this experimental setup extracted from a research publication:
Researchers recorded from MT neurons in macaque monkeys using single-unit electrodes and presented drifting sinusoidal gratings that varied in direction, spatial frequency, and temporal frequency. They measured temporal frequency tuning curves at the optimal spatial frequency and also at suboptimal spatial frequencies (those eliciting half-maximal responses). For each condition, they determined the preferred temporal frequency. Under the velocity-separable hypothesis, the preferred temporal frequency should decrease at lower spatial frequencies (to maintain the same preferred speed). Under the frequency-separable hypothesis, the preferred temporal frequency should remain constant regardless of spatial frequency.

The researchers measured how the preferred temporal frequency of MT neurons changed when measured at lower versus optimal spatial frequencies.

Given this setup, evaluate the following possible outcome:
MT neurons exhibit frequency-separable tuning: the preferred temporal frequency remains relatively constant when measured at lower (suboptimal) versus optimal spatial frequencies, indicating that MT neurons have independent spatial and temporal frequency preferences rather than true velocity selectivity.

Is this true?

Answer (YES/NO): NO